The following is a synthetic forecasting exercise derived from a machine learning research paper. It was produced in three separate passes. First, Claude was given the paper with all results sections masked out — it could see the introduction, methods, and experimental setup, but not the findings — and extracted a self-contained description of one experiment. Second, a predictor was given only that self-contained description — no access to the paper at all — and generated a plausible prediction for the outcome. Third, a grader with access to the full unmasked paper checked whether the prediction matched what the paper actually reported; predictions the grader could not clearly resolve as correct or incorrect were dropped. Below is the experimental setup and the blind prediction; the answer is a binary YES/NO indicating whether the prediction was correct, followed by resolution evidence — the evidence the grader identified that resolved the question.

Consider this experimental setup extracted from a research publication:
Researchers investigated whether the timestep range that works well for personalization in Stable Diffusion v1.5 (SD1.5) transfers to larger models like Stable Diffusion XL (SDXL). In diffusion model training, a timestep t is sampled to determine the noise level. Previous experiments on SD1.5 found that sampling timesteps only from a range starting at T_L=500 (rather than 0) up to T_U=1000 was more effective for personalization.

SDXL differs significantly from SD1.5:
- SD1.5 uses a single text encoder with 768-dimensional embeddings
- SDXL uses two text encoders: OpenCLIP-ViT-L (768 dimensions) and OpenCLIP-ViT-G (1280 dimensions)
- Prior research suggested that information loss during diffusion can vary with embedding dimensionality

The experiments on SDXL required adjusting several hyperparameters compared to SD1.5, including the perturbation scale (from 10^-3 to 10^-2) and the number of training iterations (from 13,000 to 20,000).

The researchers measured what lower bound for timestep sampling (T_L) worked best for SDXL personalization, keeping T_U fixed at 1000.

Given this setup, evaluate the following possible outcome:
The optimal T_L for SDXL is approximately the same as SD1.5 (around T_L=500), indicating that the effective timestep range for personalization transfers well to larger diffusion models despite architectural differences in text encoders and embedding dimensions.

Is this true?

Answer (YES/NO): NO